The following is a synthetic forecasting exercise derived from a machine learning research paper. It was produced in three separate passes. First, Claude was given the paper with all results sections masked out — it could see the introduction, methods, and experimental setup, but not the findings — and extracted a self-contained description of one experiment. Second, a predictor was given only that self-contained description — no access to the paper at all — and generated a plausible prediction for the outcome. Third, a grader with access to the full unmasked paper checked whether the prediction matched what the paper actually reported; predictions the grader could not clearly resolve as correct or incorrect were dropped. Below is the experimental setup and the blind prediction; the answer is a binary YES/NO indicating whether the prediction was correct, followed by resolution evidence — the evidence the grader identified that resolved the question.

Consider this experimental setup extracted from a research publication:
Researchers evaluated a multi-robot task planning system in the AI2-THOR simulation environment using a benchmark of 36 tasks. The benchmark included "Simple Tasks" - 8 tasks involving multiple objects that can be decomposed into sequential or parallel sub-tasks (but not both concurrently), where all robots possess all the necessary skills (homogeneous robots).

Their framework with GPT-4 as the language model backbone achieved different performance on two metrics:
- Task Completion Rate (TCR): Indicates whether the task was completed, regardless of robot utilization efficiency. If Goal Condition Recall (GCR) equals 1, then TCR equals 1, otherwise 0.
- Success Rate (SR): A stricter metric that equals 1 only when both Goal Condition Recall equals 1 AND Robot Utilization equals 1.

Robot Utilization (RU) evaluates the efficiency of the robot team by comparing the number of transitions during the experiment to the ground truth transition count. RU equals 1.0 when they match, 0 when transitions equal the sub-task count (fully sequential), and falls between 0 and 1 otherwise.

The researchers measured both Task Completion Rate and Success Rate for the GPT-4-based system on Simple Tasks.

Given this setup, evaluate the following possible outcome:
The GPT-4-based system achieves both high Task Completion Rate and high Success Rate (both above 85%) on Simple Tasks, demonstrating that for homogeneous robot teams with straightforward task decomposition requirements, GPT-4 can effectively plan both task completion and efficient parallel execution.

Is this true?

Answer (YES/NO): NO